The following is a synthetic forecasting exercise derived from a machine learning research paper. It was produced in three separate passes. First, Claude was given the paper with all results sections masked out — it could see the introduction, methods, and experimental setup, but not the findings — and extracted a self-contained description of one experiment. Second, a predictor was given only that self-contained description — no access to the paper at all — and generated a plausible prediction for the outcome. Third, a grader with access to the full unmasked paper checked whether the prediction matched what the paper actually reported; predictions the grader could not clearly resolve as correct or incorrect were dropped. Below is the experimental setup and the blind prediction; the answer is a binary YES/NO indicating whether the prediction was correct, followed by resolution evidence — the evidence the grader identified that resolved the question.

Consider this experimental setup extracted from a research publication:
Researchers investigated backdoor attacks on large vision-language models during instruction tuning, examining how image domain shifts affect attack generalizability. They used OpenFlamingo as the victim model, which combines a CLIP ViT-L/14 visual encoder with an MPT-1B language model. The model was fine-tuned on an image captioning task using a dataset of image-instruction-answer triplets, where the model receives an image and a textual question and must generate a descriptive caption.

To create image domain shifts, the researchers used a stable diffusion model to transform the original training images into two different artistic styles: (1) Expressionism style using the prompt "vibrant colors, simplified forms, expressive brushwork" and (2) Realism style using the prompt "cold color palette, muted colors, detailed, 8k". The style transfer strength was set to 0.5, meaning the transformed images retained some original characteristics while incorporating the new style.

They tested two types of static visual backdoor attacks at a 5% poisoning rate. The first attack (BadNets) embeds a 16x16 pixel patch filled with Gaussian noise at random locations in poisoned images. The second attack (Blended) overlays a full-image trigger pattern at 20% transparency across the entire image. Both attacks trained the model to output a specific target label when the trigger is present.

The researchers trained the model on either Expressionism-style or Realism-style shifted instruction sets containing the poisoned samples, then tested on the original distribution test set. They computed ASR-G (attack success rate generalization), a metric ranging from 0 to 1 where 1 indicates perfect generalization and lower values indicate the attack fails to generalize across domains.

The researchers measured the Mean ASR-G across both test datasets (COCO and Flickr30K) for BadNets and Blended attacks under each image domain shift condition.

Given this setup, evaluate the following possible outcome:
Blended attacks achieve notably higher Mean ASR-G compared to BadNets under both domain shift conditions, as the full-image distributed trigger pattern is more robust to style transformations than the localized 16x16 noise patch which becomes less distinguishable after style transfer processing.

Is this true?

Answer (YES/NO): YES